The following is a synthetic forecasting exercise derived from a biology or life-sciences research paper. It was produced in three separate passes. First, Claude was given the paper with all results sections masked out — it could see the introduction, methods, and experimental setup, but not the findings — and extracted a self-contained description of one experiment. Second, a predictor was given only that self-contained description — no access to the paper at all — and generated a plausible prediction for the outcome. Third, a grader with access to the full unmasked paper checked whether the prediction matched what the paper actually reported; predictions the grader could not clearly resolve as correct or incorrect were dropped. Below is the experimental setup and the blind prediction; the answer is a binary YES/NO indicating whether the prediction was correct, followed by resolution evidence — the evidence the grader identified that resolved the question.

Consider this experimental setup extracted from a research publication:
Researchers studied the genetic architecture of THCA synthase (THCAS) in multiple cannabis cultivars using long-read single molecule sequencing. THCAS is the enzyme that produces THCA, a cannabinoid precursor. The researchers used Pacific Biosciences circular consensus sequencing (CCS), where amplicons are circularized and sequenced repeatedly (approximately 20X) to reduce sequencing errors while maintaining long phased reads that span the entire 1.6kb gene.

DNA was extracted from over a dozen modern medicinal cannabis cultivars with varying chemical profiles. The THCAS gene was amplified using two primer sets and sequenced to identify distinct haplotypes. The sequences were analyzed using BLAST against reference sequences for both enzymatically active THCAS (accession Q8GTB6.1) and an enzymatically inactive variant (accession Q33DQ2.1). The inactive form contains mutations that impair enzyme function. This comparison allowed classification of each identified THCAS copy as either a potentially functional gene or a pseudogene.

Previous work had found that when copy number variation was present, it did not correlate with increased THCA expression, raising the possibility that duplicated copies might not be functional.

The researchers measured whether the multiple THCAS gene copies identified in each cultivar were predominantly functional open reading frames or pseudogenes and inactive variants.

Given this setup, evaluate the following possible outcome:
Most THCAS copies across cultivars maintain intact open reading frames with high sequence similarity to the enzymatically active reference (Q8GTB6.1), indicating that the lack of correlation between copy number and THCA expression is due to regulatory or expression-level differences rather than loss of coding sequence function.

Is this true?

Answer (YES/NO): NO